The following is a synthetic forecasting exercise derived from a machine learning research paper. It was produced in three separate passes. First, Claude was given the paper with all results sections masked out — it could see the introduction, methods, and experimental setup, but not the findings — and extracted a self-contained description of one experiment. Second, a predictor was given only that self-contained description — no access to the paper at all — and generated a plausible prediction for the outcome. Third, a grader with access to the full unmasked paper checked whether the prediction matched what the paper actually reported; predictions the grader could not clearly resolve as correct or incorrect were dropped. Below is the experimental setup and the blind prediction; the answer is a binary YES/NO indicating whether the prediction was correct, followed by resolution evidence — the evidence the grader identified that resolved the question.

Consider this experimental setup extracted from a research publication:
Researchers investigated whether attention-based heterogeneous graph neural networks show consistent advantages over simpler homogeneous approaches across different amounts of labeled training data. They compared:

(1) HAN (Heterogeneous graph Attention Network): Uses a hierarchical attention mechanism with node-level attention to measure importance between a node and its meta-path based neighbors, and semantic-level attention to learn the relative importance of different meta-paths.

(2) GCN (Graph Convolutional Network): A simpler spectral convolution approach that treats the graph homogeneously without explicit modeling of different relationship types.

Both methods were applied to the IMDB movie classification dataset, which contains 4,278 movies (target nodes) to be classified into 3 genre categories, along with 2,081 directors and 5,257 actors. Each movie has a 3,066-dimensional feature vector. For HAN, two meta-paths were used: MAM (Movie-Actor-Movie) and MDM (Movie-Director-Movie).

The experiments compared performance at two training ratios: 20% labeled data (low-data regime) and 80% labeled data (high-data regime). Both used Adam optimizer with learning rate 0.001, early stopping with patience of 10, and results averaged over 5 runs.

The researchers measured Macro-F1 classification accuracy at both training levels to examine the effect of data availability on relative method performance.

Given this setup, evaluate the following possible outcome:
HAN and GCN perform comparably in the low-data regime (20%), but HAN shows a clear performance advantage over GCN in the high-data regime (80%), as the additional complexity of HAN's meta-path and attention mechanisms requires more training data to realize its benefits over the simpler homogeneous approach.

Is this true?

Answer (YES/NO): NO